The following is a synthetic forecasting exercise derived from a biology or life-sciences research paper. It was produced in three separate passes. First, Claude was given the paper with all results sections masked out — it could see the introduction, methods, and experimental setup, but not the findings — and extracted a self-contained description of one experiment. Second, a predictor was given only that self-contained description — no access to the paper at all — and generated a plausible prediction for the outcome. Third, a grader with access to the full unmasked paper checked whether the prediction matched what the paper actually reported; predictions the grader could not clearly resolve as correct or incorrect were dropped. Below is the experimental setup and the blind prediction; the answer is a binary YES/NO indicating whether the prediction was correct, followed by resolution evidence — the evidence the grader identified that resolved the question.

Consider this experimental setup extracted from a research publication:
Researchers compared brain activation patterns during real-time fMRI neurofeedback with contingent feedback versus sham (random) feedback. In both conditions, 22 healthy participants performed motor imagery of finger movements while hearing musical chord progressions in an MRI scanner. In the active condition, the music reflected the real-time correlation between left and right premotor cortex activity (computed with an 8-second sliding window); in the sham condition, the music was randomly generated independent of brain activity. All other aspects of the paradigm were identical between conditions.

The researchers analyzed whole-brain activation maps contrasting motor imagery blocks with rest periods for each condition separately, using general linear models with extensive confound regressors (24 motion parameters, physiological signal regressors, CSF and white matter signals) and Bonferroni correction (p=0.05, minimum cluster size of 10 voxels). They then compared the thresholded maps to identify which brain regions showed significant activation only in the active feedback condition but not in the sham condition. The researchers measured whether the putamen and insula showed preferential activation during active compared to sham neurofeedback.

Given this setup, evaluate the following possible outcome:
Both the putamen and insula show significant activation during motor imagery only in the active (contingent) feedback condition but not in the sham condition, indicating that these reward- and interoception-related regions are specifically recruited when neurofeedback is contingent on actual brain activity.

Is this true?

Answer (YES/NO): YES